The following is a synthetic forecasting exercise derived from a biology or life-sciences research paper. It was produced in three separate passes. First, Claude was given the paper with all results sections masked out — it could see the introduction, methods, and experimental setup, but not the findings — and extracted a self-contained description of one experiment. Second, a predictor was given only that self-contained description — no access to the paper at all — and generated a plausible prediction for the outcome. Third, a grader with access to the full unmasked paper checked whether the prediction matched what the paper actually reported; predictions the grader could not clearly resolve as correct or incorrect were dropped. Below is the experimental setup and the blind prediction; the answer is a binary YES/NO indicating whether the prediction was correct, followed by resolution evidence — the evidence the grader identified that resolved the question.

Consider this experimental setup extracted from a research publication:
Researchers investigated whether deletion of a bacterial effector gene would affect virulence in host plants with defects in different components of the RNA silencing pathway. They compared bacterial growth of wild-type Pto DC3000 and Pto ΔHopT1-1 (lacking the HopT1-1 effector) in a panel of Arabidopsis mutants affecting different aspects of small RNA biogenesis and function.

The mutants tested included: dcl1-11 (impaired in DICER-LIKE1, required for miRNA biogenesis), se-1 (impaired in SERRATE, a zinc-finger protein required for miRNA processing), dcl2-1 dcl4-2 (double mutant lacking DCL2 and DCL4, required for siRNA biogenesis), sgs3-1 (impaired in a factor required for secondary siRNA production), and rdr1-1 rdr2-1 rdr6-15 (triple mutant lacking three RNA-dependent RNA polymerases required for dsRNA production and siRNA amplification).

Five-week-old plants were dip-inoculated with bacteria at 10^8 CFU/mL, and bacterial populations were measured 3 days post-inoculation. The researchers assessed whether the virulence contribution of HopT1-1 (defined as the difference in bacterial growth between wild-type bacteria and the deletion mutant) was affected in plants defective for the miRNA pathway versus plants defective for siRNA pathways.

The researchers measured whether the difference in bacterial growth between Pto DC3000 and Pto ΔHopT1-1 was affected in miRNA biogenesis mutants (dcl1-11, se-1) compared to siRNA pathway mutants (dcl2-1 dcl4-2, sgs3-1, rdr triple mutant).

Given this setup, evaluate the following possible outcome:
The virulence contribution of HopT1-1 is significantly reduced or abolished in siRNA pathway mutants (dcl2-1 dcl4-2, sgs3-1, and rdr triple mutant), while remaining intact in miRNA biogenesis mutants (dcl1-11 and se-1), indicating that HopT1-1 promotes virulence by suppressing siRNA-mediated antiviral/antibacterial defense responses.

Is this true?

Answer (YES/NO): NO